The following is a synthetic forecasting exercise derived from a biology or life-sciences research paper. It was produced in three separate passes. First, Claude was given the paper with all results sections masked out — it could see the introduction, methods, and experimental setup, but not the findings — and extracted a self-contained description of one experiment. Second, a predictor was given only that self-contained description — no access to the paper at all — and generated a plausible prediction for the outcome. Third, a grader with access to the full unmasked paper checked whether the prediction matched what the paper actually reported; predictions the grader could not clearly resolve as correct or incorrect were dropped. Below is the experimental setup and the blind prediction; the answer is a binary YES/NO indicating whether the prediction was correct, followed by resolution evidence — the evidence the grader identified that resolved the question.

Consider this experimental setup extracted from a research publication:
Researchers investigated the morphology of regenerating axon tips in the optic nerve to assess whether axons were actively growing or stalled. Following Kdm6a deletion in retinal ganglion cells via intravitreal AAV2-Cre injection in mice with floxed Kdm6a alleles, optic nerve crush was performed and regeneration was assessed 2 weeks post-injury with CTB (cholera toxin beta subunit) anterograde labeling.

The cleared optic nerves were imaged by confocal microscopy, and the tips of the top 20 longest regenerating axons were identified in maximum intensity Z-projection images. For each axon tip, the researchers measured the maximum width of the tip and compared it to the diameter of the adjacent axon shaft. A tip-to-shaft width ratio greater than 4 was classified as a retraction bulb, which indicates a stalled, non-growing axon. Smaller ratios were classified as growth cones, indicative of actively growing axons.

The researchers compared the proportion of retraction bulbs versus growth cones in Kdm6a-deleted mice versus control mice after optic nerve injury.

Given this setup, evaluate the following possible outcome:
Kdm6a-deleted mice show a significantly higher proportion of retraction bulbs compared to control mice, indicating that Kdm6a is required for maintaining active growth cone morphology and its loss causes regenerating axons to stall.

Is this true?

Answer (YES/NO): NO